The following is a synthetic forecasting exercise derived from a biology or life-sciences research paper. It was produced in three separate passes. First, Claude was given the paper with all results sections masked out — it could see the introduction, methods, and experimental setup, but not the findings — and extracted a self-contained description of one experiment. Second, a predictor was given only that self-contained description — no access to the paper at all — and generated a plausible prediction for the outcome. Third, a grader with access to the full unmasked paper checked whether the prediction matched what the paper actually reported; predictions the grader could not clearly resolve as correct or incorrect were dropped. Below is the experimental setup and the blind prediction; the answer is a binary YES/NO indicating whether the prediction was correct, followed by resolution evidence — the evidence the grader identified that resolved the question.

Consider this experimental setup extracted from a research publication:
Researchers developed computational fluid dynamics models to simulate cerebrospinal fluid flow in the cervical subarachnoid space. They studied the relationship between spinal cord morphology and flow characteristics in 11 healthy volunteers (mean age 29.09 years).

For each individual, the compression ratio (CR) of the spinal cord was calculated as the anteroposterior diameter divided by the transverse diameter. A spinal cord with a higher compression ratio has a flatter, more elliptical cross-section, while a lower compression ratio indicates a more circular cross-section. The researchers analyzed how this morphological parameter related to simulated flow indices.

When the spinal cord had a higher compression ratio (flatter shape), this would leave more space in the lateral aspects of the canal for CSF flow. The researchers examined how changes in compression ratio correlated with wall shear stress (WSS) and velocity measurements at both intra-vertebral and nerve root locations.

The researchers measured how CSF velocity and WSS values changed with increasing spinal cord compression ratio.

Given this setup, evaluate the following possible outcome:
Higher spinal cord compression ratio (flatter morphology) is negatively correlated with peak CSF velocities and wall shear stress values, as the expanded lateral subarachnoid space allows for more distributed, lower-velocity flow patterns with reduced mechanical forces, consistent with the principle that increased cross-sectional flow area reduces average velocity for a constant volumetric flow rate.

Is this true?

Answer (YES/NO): YES